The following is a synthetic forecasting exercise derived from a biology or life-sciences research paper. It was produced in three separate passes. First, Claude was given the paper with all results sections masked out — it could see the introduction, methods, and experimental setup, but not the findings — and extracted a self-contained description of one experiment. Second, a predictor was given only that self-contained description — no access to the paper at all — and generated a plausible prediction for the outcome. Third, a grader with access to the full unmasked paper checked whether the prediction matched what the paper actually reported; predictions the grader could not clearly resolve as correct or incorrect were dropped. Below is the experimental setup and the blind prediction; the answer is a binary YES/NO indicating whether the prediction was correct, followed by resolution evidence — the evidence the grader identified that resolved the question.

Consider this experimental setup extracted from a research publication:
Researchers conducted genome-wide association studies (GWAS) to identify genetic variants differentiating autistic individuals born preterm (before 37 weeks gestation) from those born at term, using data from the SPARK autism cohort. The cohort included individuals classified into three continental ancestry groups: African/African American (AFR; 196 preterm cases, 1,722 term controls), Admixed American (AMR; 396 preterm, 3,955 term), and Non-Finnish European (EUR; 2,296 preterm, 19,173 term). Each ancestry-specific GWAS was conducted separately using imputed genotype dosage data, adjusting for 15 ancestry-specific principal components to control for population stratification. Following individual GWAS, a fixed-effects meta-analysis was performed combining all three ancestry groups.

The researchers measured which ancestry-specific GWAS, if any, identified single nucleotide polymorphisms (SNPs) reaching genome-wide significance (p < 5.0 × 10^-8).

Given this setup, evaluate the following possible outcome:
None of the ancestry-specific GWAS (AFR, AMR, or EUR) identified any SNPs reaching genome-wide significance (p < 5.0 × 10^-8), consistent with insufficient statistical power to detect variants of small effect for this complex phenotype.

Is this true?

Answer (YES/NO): NO